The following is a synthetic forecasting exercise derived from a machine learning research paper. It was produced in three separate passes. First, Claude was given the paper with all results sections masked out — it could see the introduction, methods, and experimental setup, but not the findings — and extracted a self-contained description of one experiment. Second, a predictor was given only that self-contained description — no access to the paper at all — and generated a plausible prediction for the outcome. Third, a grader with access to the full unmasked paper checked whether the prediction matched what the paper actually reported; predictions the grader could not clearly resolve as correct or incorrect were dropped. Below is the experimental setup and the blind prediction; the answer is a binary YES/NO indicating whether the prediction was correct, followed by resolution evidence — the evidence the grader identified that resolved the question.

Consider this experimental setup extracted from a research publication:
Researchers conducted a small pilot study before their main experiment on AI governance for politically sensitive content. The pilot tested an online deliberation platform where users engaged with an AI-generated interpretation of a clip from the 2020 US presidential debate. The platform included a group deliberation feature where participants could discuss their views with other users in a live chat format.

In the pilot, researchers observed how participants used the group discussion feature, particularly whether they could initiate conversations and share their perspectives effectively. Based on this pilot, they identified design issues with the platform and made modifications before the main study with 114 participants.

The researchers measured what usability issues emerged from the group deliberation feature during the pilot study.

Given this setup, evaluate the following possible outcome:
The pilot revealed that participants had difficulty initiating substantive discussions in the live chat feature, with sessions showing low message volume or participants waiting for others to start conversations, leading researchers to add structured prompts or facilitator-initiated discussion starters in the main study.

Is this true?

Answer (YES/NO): YES